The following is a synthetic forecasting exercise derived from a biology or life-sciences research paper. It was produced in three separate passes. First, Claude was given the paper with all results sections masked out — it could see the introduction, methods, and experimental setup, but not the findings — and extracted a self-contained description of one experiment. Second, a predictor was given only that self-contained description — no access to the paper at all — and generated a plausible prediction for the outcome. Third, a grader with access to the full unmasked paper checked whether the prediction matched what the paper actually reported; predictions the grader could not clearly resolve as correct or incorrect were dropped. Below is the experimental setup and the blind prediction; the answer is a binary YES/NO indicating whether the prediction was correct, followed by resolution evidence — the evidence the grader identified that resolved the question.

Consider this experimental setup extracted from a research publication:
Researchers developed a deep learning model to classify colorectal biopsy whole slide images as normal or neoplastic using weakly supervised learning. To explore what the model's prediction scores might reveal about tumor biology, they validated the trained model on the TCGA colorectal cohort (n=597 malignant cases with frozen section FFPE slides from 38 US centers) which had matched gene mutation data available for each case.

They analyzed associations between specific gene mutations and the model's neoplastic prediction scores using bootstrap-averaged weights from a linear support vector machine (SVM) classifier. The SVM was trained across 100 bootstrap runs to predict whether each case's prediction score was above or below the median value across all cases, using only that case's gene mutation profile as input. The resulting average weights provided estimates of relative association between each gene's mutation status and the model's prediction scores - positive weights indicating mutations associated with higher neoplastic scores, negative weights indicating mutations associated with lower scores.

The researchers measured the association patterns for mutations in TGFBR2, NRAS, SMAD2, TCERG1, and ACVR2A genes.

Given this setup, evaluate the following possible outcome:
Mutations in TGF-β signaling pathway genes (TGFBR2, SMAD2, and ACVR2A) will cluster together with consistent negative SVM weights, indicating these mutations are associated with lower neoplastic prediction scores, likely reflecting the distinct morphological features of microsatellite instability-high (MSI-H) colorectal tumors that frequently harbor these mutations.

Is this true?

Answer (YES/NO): NO